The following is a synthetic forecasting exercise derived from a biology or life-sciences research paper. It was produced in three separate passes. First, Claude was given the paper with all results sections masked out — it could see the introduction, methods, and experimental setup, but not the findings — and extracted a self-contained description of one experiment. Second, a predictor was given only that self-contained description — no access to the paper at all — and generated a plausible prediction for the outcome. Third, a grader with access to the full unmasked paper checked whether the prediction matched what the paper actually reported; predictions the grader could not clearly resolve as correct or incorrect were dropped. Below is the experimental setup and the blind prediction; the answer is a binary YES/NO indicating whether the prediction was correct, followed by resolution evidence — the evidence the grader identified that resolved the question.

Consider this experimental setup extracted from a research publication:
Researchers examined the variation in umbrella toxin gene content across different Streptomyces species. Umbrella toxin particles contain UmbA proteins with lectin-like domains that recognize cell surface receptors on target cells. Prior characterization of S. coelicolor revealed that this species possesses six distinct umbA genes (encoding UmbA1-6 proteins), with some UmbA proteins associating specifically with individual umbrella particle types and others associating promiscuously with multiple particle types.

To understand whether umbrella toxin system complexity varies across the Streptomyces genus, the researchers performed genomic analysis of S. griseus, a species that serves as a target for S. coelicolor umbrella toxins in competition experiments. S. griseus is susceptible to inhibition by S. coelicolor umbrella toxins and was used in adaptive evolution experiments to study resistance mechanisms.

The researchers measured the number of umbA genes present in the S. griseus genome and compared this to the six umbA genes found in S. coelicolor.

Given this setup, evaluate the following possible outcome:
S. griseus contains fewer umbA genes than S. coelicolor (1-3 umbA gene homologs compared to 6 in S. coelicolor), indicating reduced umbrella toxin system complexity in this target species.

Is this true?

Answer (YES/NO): YES